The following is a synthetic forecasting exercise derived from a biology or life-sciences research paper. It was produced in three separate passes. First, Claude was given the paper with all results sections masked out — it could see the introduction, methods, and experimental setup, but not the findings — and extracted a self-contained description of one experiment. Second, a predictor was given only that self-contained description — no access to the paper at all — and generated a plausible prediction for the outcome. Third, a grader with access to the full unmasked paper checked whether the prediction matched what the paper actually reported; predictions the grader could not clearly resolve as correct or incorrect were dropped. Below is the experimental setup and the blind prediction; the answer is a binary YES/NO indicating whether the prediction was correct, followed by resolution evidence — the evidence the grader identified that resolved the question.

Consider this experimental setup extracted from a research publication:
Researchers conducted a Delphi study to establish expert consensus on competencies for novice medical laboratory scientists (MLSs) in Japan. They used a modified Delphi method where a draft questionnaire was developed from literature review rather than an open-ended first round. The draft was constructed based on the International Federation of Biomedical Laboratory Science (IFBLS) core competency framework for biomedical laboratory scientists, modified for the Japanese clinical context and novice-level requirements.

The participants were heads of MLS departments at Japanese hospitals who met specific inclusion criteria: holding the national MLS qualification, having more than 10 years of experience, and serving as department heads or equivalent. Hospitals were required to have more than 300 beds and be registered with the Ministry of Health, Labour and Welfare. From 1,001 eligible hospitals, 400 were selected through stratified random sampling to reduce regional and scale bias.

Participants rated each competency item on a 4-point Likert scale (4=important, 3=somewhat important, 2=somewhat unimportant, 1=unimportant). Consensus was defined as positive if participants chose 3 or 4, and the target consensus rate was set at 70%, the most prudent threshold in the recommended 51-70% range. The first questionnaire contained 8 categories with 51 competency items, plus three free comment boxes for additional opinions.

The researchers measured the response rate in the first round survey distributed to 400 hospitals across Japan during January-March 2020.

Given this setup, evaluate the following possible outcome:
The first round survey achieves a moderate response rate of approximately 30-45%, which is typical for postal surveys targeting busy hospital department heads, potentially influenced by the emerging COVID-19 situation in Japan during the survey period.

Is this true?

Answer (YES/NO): NO